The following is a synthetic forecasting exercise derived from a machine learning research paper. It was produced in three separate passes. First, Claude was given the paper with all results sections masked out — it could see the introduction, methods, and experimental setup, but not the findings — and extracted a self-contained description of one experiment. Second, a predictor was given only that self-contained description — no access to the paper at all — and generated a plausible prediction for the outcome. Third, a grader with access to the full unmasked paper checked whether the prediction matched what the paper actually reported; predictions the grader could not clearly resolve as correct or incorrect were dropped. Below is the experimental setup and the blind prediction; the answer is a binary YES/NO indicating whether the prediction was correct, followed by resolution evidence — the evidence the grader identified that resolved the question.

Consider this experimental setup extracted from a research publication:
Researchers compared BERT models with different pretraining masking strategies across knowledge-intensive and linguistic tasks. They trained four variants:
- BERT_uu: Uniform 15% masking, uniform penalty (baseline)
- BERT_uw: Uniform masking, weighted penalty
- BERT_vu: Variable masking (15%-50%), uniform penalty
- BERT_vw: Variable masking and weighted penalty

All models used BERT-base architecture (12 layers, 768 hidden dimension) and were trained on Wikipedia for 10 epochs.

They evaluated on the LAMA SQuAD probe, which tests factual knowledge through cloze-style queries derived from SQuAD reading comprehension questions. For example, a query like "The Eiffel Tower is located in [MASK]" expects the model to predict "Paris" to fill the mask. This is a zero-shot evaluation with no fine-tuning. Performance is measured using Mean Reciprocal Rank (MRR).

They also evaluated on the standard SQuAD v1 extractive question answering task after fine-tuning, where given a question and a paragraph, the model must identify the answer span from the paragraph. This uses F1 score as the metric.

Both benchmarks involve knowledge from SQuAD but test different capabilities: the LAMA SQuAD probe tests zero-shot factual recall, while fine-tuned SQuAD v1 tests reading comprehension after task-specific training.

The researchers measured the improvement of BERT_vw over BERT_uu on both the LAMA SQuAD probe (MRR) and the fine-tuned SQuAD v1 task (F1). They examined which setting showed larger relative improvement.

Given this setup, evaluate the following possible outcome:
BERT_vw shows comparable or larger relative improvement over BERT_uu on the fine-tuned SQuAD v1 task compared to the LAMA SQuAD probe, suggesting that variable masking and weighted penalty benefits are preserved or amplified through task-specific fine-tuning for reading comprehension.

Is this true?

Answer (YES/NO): NO